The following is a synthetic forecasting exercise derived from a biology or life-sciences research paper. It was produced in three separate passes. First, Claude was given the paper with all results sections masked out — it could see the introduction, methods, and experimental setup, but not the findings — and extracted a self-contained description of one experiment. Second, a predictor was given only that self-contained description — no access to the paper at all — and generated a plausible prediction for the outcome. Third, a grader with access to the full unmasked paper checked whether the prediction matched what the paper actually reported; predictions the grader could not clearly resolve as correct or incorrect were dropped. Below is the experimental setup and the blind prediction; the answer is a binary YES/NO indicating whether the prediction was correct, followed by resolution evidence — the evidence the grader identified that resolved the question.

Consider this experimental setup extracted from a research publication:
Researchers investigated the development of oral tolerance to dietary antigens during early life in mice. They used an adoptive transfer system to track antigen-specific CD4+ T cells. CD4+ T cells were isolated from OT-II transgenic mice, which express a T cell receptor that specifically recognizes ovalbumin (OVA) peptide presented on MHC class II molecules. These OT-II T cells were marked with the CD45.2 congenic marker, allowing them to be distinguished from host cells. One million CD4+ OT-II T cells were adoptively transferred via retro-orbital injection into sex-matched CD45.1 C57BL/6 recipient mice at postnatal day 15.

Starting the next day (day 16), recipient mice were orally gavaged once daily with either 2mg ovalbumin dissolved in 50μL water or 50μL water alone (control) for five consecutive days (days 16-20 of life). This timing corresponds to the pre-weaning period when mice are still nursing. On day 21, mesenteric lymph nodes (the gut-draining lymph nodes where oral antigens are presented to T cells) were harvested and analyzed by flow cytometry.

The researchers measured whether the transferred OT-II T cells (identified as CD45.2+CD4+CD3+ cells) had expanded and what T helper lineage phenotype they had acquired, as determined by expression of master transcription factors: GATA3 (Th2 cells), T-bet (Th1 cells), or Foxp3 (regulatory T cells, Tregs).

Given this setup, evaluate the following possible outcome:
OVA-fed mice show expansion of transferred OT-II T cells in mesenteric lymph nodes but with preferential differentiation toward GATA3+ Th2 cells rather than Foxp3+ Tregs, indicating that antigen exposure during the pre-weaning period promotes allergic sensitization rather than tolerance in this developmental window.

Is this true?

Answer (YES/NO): NO